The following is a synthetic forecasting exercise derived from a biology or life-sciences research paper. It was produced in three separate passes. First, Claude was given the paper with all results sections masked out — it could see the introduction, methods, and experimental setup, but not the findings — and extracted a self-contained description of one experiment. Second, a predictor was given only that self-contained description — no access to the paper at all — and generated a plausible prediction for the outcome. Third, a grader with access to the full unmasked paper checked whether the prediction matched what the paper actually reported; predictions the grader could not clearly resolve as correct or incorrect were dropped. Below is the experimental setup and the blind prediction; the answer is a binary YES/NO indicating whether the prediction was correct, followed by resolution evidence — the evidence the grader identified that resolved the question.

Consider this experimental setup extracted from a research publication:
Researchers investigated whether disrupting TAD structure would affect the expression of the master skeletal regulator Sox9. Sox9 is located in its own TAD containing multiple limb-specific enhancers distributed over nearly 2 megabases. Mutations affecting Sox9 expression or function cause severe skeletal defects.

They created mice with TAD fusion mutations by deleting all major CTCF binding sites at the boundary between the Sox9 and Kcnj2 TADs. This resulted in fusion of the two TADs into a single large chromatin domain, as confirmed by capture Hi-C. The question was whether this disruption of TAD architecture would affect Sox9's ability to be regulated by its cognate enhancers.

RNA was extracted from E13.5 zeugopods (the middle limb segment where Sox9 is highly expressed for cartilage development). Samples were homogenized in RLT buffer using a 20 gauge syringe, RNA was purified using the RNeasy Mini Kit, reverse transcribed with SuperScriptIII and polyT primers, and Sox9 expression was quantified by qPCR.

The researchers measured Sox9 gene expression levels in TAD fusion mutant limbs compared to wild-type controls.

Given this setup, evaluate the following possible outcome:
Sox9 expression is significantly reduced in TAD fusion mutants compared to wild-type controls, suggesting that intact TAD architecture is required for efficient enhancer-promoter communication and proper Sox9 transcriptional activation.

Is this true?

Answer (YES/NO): NO